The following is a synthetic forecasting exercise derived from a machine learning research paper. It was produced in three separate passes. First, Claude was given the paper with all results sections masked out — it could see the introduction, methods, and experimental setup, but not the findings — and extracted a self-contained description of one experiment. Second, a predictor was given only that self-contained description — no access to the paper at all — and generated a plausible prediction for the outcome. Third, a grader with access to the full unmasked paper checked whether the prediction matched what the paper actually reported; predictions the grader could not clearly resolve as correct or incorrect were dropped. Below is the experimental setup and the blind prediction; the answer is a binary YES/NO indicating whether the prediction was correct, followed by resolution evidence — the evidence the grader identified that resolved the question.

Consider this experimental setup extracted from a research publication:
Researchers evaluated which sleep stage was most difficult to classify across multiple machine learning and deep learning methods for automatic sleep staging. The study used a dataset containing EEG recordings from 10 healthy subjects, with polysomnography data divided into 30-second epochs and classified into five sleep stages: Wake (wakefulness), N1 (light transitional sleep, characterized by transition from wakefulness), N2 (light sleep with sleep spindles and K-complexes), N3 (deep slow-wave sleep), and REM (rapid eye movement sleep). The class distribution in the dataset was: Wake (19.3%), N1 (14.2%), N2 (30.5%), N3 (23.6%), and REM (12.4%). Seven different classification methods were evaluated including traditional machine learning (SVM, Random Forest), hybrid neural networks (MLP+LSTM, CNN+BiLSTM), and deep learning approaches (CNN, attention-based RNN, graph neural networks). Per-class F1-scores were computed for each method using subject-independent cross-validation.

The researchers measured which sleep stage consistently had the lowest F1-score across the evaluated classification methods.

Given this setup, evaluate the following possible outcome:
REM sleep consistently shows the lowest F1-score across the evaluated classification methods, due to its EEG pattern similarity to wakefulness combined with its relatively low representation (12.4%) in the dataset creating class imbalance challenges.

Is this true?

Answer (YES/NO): NO